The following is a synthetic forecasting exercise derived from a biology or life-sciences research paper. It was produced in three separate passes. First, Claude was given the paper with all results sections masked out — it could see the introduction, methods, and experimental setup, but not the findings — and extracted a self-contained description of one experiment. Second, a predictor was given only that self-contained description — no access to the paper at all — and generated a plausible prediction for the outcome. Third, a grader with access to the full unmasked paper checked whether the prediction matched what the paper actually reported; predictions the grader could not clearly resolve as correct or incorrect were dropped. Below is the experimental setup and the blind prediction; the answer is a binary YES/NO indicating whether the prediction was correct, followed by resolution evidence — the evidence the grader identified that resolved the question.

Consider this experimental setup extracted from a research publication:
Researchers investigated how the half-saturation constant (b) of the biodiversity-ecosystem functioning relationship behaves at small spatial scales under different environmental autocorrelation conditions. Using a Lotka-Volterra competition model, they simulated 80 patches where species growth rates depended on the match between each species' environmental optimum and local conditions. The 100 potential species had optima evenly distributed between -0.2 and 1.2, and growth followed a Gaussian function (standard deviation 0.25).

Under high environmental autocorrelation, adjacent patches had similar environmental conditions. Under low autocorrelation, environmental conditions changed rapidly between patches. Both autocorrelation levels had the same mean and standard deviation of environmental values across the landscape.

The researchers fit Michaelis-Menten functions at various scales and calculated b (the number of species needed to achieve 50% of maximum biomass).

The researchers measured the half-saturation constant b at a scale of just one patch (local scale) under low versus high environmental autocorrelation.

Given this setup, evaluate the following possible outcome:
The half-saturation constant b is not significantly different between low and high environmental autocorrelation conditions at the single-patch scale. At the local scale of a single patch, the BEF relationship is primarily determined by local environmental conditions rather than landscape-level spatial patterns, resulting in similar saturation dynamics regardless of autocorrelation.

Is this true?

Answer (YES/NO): YES